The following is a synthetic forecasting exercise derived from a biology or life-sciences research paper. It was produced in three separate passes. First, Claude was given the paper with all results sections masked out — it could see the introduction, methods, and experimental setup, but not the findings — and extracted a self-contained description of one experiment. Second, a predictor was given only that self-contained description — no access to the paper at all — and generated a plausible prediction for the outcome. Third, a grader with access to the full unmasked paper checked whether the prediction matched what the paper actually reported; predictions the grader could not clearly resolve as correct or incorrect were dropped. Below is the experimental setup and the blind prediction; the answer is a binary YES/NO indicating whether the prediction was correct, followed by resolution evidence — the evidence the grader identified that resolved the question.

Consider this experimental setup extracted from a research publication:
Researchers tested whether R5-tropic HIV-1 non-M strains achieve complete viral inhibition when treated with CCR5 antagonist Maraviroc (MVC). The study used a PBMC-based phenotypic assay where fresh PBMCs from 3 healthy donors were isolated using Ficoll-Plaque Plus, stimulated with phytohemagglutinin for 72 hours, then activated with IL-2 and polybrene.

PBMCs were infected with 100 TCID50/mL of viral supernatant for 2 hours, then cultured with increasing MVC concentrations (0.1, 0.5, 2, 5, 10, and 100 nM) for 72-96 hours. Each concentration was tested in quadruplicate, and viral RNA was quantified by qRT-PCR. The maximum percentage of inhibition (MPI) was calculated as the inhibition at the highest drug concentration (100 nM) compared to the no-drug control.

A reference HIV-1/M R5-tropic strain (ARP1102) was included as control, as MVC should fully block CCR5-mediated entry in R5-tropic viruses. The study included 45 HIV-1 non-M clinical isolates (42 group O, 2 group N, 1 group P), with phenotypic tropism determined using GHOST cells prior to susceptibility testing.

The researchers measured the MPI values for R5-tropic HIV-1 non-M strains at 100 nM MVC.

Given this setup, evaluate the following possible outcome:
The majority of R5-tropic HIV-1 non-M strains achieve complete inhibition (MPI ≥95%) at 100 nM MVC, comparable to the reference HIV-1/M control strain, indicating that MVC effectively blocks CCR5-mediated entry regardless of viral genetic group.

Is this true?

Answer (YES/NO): NO